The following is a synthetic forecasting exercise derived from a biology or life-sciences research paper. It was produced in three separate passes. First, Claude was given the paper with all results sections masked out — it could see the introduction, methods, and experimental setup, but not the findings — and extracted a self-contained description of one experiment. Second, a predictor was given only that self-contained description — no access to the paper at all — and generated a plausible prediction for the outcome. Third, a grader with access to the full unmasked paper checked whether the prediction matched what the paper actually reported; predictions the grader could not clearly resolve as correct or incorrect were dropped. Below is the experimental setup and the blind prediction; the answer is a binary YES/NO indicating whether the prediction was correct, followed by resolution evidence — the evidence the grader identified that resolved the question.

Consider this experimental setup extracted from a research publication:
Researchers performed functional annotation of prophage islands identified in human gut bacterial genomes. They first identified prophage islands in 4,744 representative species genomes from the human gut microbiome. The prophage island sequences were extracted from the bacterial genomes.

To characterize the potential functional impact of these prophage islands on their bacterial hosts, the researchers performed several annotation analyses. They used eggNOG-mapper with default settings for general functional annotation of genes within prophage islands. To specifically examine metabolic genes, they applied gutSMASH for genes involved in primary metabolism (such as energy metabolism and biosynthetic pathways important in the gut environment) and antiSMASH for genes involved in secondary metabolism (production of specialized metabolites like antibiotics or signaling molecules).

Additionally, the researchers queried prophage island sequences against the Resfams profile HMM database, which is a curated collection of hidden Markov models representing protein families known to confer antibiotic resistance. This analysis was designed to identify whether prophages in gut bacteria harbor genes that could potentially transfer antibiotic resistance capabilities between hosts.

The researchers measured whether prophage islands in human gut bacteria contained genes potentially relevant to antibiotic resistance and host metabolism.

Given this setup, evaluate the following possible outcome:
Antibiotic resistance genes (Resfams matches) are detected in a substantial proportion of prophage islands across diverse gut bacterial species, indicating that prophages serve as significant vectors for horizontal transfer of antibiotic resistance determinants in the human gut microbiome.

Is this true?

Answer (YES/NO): YES